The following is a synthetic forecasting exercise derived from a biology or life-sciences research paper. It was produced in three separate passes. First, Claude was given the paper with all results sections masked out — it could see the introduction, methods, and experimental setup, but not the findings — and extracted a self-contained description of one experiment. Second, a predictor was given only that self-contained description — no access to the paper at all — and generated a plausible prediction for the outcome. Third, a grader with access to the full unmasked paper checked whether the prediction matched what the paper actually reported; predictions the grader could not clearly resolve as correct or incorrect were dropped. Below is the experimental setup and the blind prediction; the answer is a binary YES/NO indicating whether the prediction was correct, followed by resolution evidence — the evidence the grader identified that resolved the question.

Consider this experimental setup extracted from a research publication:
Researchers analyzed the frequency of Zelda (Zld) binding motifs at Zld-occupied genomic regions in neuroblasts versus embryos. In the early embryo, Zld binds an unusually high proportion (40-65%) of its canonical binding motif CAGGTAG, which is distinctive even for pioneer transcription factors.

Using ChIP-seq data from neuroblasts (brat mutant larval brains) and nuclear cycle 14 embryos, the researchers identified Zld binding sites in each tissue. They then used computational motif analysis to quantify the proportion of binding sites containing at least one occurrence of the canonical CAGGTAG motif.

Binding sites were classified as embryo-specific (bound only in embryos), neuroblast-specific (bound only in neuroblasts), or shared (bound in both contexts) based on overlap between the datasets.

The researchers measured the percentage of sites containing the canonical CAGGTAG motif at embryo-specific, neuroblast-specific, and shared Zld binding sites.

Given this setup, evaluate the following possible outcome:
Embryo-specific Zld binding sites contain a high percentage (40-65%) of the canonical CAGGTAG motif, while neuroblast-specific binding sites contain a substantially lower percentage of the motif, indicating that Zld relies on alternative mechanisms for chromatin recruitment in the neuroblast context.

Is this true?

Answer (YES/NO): YES